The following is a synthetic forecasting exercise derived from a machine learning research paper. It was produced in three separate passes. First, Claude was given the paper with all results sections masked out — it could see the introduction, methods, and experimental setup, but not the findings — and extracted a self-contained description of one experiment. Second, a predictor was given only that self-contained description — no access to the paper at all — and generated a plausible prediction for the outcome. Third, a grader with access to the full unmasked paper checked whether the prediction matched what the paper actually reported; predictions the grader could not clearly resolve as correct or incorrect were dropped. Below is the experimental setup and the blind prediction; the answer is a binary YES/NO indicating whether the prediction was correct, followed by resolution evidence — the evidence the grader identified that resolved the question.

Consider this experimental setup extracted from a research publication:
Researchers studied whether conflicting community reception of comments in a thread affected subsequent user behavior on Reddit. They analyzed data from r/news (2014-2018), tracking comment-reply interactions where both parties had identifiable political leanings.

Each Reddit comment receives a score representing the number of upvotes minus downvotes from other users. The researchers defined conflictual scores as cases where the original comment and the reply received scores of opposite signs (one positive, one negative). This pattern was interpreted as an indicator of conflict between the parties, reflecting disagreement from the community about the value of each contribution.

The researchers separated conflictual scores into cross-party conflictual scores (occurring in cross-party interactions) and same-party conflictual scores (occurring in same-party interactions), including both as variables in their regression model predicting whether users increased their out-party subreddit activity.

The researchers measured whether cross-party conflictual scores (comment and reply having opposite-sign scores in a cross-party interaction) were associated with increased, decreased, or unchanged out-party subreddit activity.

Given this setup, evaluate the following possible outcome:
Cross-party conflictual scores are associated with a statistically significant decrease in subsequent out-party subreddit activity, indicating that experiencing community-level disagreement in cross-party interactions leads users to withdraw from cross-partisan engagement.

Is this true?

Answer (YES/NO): NO